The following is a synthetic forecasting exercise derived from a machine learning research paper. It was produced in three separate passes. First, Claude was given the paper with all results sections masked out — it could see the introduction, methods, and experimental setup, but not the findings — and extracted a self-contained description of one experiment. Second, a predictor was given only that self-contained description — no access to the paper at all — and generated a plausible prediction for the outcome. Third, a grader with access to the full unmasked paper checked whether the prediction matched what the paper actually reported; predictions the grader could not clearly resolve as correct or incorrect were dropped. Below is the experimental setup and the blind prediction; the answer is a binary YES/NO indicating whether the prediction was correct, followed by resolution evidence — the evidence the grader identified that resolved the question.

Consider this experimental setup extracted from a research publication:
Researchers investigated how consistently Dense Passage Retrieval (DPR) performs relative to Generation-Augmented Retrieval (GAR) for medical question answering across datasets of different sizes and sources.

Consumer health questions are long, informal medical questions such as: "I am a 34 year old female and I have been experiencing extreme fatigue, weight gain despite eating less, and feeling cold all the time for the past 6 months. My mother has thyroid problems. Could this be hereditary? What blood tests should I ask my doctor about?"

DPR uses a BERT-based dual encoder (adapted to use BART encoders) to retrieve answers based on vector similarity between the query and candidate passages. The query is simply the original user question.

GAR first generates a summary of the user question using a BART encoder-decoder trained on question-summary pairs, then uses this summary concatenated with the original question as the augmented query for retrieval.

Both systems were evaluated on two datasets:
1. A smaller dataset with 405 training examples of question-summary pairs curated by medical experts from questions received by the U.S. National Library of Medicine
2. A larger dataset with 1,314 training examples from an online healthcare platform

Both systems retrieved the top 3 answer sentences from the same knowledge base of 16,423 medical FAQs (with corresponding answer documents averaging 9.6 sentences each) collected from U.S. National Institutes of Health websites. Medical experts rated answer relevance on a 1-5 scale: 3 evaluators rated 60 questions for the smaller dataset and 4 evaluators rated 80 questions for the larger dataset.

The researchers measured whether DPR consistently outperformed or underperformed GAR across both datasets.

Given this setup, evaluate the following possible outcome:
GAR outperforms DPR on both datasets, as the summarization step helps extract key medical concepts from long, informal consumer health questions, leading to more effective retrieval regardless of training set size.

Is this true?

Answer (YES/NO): NO